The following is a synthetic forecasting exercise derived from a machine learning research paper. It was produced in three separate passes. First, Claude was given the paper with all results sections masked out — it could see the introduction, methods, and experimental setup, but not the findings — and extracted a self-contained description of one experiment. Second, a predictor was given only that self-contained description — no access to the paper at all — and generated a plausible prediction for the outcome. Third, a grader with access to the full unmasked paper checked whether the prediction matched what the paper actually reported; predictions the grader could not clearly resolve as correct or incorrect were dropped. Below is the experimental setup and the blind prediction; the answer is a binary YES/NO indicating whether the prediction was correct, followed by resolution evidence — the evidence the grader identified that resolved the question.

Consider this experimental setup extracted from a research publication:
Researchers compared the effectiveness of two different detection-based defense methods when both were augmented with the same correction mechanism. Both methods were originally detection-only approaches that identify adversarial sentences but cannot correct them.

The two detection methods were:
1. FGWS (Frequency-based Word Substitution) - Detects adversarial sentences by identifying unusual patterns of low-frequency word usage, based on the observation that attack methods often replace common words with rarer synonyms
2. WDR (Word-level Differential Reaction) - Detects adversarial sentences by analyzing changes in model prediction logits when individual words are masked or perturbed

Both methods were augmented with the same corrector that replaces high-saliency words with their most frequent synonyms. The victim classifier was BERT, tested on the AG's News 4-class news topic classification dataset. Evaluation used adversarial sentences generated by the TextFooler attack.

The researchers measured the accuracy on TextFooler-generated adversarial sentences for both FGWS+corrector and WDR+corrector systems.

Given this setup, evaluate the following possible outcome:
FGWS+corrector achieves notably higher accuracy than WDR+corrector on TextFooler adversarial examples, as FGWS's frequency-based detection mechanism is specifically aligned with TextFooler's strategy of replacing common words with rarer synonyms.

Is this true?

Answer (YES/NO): NO